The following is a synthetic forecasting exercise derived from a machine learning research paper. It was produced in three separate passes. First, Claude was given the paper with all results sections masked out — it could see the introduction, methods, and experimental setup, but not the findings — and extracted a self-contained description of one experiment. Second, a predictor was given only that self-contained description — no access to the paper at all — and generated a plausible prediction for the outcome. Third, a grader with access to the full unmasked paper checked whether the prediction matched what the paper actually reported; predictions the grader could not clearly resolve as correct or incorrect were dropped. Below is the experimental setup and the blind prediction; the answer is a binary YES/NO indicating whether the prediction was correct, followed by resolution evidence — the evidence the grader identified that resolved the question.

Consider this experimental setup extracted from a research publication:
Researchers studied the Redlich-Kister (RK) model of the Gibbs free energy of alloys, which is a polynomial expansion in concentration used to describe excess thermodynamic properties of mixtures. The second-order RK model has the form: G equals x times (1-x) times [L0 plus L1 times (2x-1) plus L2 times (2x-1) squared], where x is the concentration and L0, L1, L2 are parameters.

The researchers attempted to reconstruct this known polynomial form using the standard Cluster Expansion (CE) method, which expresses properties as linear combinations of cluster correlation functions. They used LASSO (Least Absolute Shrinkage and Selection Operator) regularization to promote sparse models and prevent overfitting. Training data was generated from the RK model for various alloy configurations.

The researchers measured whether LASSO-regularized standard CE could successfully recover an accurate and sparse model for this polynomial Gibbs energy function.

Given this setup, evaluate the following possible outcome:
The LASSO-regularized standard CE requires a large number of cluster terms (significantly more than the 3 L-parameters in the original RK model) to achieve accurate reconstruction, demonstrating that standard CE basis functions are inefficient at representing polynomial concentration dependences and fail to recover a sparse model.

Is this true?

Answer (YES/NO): YES